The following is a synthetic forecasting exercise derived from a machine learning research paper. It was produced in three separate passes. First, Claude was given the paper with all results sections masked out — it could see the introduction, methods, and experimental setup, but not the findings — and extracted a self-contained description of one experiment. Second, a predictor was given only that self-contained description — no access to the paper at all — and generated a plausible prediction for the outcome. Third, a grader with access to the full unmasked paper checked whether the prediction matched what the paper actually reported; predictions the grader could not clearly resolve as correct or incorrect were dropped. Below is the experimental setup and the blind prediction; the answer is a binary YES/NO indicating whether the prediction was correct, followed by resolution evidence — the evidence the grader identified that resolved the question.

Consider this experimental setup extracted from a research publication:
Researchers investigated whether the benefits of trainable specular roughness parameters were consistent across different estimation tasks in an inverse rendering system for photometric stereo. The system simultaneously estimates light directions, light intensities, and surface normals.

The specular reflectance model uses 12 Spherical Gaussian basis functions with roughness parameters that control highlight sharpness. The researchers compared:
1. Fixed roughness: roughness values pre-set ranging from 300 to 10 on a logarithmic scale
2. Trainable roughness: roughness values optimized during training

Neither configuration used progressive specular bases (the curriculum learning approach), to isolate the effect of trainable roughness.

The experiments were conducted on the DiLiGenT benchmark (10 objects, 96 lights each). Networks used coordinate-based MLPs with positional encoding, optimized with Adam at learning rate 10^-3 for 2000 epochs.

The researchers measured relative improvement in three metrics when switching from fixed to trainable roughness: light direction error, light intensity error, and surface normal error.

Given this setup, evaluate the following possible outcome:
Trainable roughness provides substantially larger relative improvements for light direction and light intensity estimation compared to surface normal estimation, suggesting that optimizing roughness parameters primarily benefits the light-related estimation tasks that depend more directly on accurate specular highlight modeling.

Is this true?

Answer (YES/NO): NO